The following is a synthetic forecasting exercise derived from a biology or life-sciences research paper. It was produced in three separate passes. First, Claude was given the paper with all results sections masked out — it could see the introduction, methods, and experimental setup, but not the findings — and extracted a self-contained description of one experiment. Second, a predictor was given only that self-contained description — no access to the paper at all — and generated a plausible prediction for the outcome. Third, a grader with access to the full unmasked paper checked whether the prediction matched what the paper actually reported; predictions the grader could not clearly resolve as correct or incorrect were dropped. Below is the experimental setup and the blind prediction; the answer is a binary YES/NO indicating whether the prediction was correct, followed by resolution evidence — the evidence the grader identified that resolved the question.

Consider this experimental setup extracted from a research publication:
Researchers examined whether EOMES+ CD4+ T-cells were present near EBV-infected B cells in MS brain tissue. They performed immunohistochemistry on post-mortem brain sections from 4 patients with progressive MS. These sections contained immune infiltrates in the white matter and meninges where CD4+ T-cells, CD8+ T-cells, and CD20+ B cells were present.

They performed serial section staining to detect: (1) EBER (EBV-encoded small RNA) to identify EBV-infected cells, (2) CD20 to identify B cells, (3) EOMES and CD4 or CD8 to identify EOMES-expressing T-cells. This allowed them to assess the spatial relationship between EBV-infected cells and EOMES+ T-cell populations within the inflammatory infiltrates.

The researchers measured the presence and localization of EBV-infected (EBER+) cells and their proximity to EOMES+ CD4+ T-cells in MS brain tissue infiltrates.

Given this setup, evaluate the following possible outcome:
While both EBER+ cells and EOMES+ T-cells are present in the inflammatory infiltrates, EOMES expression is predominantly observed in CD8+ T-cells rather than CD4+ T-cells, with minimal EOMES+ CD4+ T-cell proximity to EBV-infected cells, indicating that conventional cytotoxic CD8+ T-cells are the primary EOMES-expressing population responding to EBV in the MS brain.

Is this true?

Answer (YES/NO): NO